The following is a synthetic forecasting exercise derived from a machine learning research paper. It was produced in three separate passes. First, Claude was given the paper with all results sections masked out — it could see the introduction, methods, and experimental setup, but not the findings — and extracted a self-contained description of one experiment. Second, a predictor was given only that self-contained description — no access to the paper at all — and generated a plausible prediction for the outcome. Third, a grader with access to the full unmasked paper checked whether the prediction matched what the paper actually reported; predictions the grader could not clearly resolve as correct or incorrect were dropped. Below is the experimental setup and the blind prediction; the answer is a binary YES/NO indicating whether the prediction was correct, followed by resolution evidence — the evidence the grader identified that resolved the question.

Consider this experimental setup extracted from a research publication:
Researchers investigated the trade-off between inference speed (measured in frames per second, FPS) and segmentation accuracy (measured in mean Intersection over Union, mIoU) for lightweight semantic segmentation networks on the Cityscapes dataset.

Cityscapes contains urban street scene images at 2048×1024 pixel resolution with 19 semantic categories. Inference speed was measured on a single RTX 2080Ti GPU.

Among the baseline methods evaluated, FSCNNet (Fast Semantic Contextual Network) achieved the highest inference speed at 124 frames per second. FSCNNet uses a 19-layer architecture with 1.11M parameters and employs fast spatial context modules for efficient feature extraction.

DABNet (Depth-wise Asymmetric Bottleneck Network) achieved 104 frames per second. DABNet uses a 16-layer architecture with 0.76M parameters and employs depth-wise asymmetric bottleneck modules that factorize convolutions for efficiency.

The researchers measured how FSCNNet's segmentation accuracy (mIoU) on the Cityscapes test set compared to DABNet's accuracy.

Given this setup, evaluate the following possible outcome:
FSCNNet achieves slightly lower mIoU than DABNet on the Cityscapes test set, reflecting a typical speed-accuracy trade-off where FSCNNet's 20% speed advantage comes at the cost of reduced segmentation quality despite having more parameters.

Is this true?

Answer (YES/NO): YES